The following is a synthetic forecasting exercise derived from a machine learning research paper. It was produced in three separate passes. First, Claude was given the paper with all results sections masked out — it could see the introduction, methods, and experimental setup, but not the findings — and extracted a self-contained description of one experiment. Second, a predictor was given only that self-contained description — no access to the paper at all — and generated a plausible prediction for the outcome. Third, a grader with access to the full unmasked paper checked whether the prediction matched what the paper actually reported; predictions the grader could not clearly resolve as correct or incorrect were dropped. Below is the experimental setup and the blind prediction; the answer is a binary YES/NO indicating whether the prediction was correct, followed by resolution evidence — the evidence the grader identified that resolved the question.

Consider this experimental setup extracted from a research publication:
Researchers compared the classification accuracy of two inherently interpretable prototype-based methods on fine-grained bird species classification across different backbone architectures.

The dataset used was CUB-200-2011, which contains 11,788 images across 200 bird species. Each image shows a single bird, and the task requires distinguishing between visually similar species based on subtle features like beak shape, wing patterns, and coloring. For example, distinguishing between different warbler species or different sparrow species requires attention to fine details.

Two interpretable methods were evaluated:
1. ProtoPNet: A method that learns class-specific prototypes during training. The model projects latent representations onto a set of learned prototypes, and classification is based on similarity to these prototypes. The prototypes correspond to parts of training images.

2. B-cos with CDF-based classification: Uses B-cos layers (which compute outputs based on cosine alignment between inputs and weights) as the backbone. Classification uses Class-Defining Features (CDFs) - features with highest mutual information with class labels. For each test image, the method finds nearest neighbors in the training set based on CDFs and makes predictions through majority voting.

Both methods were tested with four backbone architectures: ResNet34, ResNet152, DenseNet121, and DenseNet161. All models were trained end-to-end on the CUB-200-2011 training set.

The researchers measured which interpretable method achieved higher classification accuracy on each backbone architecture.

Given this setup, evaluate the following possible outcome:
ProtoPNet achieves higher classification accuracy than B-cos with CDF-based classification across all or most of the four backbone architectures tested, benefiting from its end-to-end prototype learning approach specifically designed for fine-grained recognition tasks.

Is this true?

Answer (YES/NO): NO